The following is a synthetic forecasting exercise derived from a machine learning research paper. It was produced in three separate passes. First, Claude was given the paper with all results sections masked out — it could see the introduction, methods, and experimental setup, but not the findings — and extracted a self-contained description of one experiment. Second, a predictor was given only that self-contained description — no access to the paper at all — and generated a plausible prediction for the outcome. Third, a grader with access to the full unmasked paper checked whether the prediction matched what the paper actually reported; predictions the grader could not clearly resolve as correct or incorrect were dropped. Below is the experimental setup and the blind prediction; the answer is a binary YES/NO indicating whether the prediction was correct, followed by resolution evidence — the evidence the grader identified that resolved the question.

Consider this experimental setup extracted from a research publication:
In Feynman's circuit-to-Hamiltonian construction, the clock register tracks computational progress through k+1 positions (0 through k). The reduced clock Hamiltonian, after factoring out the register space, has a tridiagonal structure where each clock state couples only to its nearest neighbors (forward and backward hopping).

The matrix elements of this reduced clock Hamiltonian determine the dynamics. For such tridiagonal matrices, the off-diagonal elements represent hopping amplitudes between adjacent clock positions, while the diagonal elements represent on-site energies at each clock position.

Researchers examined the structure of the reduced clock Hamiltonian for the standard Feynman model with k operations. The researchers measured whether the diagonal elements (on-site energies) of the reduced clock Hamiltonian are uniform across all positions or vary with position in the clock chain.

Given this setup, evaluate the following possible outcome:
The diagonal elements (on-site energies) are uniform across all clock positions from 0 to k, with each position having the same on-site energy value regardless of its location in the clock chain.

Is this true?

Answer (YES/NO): YES